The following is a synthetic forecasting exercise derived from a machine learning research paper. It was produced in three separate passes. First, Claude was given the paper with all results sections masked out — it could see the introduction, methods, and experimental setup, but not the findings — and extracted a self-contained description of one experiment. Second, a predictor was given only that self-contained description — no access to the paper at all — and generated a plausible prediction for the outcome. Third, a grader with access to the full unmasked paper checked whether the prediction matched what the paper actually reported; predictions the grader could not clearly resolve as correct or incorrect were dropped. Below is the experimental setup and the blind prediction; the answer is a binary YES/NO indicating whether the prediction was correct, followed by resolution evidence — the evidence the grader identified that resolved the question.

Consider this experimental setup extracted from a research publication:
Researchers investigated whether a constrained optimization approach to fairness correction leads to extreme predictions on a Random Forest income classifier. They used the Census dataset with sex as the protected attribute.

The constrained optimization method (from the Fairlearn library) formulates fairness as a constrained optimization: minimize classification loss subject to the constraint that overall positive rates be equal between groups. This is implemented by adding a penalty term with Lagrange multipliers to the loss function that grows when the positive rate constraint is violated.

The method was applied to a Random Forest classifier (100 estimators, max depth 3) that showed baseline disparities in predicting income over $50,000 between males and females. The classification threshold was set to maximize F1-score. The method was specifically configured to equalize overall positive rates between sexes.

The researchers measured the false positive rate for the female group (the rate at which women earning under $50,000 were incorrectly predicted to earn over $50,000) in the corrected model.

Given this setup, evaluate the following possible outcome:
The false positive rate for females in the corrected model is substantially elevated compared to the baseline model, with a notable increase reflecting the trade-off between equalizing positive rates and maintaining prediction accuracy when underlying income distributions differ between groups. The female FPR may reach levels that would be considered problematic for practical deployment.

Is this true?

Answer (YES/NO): YES